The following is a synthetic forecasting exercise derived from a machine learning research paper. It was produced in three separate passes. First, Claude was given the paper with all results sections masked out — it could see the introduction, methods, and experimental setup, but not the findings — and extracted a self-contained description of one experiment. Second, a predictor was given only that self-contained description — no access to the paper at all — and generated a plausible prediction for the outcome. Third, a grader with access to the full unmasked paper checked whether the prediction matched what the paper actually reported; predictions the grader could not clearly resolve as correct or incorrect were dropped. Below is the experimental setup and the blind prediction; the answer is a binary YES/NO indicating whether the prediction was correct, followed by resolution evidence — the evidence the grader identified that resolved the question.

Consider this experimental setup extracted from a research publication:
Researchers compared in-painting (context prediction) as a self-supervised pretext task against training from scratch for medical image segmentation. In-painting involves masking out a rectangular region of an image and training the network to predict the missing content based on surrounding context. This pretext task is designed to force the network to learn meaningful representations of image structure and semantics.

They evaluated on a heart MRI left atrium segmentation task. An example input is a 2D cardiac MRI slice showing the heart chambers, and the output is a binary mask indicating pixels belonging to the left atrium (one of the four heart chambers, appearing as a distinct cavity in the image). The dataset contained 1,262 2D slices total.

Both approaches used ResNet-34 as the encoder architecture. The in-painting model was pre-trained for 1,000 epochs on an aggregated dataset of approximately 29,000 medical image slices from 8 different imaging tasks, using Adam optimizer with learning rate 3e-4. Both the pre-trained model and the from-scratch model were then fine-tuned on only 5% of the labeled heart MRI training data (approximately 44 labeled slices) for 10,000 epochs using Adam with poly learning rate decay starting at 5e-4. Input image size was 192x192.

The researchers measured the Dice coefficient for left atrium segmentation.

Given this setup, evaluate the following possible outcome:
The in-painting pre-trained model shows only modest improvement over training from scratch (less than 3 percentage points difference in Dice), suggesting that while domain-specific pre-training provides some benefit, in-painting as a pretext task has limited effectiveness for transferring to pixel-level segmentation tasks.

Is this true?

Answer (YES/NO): NO